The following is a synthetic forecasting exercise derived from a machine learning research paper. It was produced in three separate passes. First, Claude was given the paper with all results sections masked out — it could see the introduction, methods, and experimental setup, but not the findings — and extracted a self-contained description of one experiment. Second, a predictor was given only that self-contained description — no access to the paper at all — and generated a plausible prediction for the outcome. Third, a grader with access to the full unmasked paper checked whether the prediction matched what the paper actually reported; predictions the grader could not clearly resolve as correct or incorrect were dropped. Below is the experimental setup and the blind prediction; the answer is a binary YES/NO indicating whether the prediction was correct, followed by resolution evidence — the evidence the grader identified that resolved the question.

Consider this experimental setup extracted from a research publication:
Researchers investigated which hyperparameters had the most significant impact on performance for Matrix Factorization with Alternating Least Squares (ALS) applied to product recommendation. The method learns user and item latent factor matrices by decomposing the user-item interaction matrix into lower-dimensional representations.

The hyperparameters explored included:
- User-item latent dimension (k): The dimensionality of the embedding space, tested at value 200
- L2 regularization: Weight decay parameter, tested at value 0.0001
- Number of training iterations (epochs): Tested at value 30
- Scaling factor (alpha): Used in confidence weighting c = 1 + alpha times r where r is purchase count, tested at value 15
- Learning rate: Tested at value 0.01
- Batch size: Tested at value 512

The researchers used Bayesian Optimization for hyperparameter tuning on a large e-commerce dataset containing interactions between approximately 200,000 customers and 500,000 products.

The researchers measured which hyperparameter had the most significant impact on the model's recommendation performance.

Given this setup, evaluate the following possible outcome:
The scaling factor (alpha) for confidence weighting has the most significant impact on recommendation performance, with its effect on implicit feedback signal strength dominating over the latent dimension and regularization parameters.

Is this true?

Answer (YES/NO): NO